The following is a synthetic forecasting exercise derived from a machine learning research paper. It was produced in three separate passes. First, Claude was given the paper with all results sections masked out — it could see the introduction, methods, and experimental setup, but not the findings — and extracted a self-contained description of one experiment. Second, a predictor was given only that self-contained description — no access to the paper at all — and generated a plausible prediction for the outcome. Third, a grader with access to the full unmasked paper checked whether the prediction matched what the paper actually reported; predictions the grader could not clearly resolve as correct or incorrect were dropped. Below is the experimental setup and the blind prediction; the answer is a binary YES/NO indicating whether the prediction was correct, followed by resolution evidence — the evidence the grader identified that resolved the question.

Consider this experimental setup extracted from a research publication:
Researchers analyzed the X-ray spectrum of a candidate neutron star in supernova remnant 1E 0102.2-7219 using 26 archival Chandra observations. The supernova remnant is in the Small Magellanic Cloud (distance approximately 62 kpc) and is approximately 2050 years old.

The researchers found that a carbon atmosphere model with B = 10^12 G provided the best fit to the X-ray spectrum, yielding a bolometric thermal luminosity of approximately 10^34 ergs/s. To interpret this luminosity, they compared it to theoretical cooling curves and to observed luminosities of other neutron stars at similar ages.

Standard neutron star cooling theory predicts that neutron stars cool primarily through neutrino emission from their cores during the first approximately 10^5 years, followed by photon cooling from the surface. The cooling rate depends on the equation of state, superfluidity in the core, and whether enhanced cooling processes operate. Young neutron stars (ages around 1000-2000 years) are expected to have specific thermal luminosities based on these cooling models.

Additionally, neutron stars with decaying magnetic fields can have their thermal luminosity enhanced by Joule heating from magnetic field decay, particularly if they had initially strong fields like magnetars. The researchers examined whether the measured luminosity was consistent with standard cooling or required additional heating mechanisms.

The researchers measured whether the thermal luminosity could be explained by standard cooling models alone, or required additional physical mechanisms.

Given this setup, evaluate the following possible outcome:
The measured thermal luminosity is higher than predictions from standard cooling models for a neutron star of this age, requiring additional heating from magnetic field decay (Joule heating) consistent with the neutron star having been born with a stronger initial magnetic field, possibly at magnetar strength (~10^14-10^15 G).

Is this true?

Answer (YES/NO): NO